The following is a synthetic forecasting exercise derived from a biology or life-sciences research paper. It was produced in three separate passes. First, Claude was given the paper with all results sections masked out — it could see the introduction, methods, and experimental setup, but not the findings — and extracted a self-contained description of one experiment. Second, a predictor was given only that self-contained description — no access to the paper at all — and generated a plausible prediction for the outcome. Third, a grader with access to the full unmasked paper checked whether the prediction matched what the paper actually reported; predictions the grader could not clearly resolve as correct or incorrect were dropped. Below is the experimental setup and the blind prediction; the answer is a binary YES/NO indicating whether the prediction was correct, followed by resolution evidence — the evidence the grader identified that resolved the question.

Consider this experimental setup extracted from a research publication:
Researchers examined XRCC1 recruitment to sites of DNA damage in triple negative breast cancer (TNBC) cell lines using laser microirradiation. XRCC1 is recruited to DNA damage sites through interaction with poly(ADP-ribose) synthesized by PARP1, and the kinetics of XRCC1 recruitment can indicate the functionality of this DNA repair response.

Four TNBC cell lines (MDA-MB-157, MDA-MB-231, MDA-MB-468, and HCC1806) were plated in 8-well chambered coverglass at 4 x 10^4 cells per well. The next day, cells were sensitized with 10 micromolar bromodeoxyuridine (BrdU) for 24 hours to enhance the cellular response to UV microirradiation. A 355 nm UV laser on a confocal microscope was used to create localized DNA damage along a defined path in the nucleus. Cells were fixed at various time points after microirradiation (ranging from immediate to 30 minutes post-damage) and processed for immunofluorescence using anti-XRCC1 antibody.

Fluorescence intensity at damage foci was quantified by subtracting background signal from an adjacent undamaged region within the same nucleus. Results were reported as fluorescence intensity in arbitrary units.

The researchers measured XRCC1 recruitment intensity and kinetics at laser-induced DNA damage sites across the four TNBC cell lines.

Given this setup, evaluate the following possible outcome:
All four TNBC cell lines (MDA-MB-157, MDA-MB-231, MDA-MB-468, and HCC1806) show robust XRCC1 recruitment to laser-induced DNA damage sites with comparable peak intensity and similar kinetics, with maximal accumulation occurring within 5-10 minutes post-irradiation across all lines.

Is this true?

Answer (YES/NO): NO